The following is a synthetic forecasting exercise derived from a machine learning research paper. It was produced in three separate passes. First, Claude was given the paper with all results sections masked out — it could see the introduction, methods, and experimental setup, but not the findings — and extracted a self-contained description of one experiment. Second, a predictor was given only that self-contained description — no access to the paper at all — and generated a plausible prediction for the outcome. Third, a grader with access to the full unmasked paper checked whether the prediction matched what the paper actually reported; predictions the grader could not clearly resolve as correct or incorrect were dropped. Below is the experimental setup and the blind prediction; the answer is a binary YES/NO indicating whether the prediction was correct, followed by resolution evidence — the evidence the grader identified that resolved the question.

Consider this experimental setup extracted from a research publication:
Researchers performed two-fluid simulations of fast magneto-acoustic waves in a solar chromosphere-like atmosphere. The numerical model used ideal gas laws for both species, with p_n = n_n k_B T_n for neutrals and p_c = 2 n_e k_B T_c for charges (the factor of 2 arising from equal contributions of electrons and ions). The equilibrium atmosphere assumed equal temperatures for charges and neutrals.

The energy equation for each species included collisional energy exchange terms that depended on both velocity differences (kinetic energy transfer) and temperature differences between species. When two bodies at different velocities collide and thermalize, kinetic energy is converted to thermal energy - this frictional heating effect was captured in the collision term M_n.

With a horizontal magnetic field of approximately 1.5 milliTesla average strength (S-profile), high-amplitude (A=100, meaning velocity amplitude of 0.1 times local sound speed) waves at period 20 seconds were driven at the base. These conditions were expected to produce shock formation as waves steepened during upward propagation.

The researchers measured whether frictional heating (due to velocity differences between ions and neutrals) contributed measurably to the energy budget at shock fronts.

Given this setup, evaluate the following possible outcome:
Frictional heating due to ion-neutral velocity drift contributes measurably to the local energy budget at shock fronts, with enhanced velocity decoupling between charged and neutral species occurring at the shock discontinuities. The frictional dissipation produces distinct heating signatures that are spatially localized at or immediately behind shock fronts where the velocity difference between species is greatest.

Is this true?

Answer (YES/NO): NO